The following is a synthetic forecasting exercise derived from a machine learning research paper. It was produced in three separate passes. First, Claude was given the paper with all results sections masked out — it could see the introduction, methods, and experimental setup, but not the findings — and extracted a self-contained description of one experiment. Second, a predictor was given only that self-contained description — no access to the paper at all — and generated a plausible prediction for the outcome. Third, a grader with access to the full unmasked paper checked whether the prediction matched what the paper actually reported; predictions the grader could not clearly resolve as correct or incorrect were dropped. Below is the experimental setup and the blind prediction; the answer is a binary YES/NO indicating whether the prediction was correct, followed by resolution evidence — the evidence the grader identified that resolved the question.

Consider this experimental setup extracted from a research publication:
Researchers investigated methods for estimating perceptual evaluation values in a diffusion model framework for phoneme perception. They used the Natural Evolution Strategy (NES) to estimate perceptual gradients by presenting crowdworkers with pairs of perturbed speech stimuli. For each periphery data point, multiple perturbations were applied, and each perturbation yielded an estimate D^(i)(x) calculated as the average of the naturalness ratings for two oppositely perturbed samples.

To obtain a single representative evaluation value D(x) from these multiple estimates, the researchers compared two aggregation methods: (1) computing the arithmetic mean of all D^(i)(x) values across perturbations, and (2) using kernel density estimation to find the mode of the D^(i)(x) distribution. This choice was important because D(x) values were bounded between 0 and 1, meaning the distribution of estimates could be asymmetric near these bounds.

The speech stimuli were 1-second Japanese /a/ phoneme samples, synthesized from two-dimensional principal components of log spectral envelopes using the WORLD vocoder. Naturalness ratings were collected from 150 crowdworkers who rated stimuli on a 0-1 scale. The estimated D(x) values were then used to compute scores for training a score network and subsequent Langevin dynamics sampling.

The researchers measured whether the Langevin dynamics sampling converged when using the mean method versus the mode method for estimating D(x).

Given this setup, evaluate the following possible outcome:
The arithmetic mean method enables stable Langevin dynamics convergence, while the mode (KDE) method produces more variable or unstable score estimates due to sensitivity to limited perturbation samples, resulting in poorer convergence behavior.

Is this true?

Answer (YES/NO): NO